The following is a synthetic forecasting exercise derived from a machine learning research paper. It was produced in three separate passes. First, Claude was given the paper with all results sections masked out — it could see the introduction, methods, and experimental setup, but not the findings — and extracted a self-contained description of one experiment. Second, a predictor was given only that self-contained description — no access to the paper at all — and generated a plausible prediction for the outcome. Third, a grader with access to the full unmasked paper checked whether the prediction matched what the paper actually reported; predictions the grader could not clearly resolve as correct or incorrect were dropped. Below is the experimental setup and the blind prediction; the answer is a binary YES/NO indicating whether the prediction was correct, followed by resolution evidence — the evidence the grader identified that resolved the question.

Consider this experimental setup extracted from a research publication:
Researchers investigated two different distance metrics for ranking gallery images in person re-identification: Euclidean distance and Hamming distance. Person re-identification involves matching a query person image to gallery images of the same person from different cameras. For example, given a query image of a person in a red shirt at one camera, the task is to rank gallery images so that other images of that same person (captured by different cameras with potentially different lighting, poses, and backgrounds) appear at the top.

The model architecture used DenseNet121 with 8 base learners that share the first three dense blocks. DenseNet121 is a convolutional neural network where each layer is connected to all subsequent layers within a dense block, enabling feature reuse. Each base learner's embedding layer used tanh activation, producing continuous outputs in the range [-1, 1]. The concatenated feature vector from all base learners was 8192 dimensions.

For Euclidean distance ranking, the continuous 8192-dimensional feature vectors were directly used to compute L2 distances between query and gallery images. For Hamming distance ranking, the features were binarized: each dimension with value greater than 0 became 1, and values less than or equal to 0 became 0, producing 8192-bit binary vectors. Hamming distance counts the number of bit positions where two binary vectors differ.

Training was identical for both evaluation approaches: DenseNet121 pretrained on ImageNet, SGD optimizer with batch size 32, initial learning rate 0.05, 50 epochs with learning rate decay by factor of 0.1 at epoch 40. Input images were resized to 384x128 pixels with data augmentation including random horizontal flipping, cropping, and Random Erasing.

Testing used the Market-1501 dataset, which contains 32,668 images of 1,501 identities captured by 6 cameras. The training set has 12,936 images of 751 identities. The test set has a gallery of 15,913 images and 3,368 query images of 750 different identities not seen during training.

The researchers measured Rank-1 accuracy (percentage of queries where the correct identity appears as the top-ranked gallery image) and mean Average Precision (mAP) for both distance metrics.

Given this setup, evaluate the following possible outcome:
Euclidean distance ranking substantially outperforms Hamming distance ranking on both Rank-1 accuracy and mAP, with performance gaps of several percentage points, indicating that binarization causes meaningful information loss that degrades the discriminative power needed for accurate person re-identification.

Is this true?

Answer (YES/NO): NO